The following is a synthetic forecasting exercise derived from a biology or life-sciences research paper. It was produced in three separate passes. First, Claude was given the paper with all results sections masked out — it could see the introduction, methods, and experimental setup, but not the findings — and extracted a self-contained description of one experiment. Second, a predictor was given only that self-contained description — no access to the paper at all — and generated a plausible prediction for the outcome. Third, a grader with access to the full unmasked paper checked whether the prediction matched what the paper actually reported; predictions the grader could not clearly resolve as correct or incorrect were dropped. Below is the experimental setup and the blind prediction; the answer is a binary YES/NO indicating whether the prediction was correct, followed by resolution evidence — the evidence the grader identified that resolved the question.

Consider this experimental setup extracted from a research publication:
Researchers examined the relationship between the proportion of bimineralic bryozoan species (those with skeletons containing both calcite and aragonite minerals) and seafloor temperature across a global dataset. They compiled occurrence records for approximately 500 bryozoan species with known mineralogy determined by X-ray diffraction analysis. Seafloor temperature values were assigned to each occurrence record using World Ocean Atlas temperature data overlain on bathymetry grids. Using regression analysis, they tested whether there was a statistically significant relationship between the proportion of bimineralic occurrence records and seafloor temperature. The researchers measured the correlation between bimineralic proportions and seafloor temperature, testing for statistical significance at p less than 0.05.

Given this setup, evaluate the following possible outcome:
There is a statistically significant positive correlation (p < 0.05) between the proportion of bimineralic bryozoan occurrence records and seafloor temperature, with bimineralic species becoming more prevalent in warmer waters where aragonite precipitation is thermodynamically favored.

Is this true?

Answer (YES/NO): YES